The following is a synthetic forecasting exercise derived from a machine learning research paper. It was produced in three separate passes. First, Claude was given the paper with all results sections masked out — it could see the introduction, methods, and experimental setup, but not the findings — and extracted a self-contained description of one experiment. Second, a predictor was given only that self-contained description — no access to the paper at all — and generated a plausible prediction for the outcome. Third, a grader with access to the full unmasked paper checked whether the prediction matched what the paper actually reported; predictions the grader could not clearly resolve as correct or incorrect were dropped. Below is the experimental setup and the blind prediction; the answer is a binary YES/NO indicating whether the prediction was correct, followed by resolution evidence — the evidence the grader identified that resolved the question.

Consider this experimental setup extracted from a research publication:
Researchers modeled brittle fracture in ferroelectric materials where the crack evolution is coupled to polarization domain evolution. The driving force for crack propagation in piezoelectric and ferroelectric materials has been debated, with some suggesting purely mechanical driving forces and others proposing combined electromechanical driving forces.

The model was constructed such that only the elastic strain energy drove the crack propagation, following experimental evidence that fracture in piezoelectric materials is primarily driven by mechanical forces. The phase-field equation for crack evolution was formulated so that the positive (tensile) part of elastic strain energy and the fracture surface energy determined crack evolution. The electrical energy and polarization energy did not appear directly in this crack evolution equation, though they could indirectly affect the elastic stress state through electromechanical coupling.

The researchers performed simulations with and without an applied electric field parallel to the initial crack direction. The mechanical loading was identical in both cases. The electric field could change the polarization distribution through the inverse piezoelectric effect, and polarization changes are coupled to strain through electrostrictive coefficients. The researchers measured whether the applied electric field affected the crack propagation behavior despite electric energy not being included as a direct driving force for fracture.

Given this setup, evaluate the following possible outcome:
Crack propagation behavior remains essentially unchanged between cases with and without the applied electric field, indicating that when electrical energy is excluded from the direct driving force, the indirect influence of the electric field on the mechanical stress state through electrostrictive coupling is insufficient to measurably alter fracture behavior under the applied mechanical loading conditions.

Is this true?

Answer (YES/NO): NO